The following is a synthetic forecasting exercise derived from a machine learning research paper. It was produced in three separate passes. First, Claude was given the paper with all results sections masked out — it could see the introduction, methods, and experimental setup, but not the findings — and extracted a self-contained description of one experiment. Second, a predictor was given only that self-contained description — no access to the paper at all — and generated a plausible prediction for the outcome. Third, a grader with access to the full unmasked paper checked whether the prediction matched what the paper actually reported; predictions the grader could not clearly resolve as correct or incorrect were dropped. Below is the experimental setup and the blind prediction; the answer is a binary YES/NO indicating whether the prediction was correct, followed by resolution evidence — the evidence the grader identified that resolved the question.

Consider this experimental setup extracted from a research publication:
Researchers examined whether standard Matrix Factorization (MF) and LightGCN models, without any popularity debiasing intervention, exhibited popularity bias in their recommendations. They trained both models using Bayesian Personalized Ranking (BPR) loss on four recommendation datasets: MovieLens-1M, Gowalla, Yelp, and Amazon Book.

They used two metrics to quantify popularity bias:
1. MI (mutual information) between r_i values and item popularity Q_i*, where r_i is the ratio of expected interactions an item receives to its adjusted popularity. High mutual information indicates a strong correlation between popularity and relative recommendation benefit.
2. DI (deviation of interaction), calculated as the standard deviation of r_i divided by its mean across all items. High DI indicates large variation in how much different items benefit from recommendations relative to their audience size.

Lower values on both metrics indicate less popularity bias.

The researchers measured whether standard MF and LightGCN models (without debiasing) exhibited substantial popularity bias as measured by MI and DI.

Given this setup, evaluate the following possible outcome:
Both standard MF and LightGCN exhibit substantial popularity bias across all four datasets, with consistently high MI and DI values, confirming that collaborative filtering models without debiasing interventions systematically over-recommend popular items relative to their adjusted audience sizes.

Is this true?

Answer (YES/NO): YES